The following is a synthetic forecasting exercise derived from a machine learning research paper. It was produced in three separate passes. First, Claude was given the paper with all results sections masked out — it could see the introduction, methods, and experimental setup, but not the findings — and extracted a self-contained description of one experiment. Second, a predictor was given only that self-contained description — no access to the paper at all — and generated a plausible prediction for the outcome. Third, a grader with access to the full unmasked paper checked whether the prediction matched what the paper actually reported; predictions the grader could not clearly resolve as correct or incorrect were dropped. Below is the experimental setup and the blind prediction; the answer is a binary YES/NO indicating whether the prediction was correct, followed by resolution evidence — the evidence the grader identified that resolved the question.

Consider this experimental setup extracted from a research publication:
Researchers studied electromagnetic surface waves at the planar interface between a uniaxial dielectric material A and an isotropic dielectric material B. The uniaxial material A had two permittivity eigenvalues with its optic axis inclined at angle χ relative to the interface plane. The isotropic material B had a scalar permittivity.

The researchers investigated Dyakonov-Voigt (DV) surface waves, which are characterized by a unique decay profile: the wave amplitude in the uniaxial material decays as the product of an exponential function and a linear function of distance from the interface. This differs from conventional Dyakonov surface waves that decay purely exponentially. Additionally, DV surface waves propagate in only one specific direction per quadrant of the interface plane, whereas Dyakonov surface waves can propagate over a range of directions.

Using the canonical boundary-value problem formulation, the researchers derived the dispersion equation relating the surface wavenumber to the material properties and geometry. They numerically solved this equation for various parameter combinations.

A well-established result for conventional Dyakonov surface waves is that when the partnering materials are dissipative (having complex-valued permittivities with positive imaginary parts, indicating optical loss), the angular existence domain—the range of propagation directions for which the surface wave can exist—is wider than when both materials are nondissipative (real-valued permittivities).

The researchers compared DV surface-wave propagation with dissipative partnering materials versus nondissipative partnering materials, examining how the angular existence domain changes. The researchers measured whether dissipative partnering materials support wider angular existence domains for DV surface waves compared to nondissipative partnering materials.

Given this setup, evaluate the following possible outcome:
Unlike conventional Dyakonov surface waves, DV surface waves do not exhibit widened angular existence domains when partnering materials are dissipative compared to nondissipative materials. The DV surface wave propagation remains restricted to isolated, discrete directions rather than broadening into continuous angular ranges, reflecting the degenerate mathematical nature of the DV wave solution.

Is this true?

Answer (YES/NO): YES